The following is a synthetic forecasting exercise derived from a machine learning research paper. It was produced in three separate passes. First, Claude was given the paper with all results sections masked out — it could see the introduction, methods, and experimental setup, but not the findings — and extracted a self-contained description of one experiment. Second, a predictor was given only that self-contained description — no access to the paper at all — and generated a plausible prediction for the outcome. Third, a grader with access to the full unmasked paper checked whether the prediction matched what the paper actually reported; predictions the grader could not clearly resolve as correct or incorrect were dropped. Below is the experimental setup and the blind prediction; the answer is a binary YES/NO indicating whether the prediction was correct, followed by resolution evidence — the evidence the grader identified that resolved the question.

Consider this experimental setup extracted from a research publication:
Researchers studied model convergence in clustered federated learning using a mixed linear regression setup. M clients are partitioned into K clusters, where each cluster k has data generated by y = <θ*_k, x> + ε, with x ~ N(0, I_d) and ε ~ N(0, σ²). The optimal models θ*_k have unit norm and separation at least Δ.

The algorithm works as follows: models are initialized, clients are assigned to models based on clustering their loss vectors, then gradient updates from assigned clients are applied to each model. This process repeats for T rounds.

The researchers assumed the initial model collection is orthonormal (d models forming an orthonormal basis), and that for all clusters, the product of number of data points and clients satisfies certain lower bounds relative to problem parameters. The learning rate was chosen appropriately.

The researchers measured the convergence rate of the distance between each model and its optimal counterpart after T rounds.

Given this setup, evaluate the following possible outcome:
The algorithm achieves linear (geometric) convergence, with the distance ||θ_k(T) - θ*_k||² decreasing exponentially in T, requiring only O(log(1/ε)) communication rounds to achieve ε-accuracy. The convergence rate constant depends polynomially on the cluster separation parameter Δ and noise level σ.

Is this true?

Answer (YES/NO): NO